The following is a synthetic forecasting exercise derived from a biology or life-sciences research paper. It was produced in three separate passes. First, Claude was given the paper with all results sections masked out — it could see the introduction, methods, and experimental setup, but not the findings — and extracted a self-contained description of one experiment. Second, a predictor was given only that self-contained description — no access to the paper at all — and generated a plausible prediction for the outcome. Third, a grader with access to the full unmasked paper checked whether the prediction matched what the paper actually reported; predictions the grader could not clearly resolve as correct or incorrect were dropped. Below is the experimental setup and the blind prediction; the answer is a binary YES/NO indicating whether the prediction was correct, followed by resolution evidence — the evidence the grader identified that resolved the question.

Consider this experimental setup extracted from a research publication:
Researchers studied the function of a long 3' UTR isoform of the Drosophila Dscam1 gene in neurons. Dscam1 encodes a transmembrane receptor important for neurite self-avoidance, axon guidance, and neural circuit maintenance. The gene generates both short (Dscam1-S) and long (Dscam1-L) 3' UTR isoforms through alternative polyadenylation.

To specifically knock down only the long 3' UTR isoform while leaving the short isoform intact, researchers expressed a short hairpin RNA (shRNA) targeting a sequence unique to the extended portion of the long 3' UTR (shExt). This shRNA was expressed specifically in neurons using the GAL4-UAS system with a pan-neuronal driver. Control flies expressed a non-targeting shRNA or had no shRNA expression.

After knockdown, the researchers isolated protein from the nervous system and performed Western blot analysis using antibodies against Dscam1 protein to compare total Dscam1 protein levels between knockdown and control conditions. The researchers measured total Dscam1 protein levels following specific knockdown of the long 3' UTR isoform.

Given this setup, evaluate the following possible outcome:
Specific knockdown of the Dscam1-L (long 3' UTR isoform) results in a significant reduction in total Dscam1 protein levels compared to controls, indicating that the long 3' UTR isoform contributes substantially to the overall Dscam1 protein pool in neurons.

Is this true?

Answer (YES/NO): NO